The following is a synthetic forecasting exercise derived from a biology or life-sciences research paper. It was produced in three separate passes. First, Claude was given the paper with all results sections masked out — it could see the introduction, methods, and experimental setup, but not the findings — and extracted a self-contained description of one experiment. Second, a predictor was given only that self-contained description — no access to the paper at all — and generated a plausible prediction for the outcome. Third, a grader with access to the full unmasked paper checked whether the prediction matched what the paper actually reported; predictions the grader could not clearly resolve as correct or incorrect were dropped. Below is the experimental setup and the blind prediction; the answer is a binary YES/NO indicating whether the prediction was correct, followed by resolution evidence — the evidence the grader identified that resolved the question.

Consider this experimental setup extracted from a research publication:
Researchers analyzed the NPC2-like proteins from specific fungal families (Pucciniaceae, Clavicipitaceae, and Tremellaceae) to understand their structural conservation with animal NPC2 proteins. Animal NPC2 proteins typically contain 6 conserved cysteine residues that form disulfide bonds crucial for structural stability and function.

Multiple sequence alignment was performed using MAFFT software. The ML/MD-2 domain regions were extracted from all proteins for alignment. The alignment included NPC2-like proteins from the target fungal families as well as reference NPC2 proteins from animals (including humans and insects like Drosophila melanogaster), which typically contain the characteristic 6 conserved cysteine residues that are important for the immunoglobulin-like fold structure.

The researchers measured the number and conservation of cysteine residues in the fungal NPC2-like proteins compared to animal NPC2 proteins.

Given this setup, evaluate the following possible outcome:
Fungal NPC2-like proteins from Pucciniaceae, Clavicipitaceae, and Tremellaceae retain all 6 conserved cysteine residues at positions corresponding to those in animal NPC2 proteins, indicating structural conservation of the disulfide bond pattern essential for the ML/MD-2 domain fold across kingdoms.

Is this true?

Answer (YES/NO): NO